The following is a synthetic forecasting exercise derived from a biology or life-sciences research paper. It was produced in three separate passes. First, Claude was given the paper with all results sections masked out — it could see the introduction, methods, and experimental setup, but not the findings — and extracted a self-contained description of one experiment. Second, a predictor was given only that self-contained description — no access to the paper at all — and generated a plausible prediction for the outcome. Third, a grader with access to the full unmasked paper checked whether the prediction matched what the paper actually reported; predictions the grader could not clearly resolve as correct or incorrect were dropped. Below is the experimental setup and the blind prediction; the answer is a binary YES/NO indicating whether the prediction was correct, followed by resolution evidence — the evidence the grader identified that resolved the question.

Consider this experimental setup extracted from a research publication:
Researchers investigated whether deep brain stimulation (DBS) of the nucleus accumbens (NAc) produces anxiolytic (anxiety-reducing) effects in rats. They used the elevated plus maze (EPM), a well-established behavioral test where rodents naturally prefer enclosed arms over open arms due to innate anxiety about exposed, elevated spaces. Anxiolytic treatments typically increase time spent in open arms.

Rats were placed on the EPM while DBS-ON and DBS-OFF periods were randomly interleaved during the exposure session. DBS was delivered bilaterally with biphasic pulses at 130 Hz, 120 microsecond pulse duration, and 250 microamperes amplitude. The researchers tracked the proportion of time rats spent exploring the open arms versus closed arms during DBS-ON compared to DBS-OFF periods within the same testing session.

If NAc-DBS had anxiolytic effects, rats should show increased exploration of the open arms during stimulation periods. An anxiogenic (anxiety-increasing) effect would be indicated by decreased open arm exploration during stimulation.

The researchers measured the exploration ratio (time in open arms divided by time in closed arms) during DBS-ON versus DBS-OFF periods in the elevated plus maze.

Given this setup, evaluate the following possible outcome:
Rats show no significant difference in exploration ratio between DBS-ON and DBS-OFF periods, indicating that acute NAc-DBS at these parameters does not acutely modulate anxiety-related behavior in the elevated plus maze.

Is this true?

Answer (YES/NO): YES